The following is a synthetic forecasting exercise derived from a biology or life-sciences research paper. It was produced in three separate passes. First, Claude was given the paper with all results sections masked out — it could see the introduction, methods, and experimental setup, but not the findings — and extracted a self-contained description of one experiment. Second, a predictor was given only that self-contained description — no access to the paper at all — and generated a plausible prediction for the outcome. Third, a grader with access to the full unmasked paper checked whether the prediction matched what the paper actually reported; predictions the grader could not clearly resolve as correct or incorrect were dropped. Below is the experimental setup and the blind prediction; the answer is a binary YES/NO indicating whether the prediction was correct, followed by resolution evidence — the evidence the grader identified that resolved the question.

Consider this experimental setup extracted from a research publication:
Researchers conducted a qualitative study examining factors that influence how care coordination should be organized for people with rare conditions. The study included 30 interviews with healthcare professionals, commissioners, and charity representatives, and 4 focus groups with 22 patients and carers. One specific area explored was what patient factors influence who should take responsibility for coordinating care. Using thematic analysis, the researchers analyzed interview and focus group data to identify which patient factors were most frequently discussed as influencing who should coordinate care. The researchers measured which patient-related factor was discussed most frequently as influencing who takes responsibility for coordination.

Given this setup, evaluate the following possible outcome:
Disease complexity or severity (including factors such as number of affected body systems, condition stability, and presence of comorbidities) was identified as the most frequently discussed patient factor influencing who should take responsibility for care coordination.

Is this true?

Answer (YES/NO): NO